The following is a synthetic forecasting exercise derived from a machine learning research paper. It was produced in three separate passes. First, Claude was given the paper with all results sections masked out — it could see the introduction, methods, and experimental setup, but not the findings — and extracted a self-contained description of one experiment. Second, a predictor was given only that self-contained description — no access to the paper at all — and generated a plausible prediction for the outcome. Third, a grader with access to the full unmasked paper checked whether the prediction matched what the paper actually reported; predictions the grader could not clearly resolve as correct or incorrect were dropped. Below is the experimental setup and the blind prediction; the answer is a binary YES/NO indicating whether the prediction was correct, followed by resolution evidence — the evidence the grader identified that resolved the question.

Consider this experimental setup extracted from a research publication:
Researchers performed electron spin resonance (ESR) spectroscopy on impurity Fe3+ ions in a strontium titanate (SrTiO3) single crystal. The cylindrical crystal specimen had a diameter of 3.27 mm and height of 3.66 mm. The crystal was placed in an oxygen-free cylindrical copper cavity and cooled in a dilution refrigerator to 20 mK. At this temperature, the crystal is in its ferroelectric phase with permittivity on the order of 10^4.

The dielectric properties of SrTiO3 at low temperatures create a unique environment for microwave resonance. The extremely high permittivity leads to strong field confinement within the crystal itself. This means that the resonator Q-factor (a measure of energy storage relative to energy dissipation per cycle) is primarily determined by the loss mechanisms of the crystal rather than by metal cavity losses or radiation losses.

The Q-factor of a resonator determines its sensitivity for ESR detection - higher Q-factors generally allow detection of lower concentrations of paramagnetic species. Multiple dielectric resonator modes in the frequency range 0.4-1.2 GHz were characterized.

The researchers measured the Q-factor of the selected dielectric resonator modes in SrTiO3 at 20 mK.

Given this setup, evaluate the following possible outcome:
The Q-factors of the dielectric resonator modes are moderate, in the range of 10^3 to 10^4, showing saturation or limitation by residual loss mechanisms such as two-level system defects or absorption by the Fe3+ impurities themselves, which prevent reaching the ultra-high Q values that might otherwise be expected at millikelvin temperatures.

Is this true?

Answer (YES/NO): YES